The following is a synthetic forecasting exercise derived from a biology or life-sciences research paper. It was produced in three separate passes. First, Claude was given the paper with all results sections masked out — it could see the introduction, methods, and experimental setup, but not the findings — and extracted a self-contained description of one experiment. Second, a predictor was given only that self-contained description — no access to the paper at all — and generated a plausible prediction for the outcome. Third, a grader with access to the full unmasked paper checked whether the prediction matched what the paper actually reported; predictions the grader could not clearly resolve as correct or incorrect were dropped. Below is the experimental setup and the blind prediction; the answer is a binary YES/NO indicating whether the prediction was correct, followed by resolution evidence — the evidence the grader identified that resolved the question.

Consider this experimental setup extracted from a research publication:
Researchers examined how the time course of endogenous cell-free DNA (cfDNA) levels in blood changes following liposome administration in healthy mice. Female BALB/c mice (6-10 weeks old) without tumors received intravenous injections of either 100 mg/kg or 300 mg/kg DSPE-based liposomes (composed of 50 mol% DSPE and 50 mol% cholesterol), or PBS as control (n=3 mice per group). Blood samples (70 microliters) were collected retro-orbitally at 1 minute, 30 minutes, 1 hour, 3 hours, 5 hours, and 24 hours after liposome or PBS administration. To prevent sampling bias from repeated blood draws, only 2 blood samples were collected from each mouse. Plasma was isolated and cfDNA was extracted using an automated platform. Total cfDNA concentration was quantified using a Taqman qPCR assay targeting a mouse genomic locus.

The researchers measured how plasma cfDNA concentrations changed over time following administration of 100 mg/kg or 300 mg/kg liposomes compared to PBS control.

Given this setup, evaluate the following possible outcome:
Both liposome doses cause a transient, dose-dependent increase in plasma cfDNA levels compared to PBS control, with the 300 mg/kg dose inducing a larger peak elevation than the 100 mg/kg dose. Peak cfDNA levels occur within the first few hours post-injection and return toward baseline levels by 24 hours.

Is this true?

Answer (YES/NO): YES